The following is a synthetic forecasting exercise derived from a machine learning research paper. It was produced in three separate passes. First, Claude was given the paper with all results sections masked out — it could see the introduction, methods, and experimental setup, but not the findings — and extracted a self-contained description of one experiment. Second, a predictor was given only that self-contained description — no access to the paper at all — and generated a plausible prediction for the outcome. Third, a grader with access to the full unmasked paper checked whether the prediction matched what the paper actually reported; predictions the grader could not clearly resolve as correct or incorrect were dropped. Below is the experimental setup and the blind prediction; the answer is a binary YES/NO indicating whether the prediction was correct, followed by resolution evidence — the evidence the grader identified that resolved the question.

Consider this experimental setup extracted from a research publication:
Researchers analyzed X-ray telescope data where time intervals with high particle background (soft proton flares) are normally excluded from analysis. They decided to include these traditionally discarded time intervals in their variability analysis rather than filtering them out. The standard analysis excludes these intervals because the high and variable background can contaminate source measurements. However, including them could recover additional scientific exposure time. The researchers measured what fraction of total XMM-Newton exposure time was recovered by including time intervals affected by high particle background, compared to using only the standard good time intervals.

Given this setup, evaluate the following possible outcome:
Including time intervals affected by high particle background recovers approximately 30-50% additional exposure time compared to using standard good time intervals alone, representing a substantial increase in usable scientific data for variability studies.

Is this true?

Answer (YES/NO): NO